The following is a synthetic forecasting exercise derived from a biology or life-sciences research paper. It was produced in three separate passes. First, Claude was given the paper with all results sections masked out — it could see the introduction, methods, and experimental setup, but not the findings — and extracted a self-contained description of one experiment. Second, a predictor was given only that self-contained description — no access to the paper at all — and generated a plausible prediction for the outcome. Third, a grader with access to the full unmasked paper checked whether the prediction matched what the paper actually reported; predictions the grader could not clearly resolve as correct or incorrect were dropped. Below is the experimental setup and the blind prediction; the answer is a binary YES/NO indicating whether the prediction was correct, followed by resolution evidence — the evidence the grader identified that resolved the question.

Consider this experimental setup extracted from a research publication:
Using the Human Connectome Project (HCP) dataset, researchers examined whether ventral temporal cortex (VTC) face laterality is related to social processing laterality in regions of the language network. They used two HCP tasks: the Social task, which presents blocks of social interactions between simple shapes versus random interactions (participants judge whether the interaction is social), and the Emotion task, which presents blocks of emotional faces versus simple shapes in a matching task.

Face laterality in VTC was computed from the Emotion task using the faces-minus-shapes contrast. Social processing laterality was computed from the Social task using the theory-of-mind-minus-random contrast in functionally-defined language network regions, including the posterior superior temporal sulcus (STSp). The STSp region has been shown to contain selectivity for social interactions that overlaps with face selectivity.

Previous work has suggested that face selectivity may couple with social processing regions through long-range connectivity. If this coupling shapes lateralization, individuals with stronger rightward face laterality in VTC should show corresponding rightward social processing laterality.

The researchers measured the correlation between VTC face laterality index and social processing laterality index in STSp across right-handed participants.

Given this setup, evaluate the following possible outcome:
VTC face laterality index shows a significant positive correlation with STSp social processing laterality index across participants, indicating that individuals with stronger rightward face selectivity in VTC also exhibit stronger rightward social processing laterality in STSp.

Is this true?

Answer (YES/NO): NO